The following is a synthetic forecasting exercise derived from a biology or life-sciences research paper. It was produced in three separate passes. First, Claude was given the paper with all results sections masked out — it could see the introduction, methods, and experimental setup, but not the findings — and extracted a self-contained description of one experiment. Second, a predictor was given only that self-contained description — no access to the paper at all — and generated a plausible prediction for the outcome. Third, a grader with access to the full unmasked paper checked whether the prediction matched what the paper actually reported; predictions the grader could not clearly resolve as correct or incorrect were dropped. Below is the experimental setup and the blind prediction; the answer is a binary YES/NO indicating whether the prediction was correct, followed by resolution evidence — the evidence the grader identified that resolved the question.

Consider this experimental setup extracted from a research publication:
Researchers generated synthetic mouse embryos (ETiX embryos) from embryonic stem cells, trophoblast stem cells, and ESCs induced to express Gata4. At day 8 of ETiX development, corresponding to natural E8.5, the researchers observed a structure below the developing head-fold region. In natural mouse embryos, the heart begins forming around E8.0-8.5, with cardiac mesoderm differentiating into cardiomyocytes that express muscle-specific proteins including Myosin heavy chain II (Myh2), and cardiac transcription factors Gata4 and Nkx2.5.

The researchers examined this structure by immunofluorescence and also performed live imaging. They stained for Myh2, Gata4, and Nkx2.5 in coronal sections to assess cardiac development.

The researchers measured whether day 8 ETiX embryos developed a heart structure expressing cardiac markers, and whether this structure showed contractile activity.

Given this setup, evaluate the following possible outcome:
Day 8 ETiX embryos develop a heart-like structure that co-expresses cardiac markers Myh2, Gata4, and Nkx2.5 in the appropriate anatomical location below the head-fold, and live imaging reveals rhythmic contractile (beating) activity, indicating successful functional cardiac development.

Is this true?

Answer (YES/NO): YES